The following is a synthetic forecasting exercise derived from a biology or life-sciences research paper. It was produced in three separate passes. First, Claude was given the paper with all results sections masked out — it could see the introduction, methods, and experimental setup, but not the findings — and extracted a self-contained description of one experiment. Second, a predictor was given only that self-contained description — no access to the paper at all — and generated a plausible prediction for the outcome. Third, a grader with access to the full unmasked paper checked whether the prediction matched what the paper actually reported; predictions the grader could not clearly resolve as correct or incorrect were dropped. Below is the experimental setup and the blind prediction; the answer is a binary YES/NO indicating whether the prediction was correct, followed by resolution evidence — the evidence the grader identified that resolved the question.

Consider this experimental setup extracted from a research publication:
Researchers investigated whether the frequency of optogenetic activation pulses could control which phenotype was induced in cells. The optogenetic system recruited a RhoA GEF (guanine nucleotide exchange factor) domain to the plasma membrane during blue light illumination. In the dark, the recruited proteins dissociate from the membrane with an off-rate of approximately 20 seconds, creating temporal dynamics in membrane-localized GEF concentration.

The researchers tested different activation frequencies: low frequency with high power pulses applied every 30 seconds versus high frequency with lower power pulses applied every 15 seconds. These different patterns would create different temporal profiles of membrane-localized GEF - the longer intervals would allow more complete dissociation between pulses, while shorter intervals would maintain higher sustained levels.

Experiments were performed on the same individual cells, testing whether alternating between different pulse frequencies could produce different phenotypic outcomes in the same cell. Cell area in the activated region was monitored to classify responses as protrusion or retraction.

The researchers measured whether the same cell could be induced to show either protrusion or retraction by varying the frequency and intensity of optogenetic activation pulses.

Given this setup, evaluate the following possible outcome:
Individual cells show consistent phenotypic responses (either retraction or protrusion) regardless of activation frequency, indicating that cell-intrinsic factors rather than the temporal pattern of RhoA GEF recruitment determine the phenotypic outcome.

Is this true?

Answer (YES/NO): NO